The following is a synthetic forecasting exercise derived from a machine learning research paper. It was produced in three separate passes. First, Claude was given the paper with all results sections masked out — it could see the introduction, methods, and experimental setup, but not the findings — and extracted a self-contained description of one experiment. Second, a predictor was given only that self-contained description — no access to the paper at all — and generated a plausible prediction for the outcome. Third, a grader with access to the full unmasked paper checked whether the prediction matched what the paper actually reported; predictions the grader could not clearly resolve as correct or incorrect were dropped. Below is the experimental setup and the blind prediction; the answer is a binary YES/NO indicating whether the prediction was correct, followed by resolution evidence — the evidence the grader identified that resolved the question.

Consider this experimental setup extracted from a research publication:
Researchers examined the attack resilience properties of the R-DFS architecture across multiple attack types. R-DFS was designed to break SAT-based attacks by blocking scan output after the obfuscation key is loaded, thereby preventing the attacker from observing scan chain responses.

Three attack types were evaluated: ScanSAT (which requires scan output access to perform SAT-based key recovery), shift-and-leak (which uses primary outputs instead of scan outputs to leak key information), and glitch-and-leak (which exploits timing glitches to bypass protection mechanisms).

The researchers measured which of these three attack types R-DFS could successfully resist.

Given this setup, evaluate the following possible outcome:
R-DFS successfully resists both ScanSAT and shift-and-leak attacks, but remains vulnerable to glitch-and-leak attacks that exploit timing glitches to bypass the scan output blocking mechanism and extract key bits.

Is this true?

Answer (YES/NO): NO